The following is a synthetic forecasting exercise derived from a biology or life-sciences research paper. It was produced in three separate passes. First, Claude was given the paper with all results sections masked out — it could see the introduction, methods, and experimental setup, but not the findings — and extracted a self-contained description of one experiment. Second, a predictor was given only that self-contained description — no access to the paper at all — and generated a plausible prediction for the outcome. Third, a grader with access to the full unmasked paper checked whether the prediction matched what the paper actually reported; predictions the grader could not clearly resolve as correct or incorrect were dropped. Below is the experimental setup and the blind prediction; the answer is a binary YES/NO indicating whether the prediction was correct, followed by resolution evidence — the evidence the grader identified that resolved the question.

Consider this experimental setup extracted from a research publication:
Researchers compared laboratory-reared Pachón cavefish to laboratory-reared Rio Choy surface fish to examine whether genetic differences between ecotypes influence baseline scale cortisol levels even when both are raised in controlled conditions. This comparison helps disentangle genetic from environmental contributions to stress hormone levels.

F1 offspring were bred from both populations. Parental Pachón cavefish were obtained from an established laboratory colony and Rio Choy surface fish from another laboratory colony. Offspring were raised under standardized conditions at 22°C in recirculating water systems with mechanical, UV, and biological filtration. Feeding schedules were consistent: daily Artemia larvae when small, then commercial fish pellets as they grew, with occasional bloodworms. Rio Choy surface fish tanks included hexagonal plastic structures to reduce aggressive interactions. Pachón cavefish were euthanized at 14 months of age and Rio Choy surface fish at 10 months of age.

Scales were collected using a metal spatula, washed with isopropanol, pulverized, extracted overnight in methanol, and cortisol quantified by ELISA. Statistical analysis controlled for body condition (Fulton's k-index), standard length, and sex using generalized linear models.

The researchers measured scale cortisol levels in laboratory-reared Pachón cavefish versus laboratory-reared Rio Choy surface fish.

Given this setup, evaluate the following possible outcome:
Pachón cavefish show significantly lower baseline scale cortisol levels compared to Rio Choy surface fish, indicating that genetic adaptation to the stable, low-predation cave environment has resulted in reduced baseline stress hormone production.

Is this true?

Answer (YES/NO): NO